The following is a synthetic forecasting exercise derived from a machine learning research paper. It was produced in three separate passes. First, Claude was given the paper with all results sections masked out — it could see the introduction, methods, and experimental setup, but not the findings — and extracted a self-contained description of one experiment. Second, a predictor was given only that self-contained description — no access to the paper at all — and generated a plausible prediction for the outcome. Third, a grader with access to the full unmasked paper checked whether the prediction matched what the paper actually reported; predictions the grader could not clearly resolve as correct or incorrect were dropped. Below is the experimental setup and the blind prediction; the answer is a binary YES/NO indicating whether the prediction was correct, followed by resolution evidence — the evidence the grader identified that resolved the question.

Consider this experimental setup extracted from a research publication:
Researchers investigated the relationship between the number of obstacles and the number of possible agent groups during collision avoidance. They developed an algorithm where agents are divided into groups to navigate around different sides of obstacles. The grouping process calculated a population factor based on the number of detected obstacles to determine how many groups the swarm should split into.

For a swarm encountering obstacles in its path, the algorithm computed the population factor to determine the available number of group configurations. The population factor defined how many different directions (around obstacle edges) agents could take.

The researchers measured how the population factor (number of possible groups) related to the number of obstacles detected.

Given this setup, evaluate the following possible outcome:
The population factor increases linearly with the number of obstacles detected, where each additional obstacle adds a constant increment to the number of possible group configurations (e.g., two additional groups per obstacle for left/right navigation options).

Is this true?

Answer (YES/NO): NO